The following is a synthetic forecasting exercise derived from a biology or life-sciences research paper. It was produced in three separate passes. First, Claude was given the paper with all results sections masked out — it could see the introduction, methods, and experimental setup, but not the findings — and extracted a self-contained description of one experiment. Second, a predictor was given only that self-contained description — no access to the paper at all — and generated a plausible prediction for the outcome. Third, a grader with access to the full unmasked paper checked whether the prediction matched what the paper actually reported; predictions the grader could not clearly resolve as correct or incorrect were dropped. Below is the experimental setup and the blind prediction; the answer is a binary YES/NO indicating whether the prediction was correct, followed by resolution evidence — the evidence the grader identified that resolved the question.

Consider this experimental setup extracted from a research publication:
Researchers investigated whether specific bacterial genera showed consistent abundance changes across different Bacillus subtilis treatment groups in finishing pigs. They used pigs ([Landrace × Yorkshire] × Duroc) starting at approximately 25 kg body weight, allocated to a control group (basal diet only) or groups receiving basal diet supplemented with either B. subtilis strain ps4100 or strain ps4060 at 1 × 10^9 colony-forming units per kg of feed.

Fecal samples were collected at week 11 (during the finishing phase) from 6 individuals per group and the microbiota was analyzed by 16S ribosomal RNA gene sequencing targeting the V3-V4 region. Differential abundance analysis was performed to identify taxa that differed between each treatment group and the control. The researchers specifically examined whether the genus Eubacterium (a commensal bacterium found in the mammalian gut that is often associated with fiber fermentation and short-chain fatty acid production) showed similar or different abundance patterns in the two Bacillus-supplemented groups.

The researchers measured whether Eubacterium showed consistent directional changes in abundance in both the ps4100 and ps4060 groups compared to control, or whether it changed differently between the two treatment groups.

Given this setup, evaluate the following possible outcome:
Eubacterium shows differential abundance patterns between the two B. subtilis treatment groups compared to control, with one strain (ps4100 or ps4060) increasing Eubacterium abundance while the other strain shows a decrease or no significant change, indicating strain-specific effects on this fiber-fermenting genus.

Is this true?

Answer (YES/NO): NO